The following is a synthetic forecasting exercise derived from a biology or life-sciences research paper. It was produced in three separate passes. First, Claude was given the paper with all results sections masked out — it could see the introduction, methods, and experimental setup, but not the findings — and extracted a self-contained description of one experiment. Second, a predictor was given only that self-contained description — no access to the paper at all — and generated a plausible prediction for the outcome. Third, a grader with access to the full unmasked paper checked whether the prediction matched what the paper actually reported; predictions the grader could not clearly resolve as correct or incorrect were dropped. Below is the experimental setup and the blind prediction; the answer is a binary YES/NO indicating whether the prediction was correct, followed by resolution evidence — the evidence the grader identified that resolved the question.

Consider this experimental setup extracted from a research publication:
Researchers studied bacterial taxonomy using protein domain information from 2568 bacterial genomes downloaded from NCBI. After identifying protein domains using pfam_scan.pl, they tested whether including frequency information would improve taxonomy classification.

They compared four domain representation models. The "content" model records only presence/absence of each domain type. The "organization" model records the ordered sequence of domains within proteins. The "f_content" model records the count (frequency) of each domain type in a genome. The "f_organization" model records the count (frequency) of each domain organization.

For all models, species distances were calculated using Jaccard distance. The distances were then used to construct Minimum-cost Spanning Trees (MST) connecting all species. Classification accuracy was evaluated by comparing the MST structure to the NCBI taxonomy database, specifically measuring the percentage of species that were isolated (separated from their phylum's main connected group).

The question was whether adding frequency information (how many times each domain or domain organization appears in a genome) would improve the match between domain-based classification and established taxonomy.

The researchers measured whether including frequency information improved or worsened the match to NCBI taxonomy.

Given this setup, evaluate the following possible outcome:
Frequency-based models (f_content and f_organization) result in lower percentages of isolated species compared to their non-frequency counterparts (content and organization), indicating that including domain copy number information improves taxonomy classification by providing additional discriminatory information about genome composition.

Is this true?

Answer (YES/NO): NO